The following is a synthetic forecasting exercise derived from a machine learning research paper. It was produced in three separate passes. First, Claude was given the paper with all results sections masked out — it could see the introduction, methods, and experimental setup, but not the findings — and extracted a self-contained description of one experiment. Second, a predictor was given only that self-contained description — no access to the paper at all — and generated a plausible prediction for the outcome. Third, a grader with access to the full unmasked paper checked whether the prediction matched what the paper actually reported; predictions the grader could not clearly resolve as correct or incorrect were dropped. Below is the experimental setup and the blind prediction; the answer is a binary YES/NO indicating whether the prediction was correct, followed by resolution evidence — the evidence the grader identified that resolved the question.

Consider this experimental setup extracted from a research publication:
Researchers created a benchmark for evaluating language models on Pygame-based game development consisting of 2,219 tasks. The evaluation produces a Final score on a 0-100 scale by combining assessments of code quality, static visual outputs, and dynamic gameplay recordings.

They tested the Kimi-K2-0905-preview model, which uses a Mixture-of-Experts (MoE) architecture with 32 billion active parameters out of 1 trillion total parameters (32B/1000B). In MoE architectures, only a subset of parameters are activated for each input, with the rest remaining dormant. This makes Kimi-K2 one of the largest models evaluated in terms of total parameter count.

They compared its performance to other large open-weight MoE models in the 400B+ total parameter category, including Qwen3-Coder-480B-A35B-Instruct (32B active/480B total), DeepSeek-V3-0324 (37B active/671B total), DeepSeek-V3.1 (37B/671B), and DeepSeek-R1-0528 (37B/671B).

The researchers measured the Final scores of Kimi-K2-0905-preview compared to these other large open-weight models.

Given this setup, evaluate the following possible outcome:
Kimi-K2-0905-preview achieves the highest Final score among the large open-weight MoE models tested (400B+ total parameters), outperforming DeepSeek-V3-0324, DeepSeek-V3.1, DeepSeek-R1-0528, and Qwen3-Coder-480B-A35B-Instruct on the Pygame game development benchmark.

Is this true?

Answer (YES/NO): NO